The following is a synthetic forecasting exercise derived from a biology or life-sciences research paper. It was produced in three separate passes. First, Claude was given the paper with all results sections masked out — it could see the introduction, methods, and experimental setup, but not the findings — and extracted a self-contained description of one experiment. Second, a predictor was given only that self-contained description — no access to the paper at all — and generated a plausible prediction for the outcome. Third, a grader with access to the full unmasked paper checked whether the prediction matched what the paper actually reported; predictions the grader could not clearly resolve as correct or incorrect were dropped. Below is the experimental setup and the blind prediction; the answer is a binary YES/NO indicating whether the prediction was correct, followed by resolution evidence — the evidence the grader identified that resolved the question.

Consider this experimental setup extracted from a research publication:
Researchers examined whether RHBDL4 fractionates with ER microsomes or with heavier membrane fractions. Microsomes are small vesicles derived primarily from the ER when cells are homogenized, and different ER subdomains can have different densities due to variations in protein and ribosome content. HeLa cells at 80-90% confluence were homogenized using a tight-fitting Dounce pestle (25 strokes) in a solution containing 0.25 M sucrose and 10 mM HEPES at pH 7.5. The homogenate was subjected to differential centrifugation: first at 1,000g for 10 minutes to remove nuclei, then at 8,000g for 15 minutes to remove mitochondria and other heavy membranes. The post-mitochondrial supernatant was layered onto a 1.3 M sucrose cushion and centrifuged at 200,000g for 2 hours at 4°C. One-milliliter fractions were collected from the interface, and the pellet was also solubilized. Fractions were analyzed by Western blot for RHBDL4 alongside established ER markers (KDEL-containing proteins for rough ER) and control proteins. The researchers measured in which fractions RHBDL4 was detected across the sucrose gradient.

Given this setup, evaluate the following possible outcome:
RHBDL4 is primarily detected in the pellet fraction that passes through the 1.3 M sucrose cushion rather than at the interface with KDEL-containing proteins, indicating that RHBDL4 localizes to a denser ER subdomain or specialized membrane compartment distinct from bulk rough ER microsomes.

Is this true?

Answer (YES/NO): NO